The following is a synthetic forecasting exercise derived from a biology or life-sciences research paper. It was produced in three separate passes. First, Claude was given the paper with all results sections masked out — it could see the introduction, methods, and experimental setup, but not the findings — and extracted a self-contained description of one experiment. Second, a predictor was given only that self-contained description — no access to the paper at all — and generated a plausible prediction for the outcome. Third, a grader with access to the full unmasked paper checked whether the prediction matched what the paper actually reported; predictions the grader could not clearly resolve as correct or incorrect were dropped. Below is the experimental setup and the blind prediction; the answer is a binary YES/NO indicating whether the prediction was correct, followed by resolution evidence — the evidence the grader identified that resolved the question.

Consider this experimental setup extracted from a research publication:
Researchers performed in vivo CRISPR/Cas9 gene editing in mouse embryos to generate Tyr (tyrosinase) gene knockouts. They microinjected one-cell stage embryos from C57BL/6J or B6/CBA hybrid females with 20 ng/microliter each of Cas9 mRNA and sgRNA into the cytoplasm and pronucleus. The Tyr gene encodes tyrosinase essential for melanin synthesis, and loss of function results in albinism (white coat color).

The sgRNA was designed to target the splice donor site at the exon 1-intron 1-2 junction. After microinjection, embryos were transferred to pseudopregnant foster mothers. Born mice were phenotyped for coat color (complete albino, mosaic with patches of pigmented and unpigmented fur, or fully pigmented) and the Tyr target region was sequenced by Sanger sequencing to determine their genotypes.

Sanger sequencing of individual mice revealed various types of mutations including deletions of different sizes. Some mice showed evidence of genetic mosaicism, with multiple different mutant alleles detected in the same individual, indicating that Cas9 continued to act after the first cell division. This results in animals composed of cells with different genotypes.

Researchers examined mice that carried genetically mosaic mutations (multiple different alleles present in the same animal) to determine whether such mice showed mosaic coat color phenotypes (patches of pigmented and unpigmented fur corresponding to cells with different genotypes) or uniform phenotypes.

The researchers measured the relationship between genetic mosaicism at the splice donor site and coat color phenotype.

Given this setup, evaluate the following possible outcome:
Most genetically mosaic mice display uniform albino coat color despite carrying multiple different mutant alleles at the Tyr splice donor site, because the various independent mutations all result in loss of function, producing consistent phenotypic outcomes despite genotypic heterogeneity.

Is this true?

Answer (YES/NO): NO